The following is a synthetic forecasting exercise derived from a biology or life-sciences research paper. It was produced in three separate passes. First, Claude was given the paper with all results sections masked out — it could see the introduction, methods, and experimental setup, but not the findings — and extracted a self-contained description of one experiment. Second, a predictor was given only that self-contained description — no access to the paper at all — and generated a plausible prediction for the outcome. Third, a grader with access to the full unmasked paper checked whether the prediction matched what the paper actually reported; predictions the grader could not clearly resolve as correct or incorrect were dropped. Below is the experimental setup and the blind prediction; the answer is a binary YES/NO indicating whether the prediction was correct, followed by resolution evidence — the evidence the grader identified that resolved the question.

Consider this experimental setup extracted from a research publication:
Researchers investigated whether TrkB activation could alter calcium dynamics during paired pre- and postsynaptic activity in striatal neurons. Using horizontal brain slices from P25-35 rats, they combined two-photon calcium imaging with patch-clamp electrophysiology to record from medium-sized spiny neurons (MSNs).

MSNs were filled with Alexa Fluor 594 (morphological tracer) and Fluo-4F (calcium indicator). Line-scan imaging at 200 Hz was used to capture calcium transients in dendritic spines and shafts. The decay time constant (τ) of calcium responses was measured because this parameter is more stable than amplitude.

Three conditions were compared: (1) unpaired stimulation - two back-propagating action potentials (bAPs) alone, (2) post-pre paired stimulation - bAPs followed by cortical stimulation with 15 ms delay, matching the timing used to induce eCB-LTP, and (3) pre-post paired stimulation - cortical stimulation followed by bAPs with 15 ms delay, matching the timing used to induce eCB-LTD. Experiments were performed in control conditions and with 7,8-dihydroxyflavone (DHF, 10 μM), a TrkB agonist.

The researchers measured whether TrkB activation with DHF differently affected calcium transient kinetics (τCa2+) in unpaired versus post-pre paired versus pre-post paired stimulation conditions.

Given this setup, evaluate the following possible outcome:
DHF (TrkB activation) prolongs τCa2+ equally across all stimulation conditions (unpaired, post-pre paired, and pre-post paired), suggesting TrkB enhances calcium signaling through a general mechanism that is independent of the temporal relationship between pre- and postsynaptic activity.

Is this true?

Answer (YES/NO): NO